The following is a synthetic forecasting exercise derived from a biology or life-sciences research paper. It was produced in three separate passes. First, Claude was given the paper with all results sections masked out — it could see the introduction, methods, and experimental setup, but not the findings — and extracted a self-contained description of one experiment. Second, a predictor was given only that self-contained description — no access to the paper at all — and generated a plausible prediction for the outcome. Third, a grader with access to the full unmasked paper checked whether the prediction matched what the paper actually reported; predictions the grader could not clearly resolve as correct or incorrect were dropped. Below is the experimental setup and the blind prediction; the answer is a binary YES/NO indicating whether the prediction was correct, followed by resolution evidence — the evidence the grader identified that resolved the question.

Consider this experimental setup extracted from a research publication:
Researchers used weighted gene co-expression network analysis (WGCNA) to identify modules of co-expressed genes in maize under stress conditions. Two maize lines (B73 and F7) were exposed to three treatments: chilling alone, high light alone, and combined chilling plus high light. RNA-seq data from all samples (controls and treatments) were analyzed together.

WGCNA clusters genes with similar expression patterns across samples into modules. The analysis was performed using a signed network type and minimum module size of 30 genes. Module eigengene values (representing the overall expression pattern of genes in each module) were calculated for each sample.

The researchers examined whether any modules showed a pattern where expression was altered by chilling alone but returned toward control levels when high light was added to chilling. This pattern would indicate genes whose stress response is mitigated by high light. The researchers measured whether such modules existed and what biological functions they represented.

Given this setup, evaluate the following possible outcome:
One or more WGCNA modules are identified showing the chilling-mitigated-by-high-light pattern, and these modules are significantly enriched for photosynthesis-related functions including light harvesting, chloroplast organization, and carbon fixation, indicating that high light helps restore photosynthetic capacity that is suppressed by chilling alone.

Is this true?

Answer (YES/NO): YES